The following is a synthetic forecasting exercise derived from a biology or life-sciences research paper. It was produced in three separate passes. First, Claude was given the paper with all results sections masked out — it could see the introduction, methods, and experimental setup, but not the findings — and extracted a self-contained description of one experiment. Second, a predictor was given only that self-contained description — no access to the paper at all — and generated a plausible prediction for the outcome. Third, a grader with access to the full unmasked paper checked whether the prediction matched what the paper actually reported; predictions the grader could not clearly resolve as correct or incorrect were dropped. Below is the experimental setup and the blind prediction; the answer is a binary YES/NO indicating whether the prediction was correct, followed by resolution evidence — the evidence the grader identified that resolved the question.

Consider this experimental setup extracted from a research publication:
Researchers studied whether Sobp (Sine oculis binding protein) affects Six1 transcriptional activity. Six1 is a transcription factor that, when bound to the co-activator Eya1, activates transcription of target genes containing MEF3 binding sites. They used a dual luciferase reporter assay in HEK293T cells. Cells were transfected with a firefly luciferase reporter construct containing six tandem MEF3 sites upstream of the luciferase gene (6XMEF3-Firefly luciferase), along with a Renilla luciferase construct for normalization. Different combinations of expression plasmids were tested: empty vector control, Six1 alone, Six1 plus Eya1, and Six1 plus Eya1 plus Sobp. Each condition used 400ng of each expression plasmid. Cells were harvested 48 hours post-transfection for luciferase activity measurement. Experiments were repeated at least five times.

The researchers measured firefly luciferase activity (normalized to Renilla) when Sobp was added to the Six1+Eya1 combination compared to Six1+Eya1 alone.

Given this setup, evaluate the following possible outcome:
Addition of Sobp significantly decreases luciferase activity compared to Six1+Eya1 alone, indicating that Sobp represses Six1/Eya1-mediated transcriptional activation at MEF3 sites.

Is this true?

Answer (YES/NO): YES